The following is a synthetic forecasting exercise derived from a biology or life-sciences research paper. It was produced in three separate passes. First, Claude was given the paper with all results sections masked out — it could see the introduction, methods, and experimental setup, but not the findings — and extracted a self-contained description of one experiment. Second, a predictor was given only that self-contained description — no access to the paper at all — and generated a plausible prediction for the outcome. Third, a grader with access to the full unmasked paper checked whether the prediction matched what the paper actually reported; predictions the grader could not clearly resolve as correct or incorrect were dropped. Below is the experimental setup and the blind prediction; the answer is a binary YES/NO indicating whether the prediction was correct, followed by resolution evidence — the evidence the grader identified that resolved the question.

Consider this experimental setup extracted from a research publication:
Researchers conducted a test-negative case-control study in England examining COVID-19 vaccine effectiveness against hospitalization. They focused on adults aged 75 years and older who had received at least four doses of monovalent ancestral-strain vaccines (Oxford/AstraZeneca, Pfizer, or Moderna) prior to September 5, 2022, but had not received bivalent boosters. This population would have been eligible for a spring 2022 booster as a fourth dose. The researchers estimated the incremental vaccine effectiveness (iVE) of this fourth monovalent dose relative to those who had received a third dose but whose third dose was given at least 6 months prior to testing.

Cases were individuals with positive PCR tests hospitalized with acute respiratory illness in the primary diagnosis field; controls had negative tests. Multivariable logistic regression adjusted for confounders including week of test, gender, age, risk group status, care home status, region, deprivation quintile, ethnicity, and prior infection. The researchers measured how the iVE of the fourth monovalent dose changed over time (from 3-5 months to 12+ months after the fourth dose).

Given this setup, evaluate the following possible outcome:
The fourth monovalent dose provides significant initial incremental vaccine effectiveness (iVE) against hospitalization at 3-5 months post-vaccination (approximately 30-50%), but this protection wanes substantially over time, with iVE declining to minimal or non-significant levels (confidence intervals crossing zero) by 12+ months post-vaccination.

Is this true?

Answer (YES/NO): YES